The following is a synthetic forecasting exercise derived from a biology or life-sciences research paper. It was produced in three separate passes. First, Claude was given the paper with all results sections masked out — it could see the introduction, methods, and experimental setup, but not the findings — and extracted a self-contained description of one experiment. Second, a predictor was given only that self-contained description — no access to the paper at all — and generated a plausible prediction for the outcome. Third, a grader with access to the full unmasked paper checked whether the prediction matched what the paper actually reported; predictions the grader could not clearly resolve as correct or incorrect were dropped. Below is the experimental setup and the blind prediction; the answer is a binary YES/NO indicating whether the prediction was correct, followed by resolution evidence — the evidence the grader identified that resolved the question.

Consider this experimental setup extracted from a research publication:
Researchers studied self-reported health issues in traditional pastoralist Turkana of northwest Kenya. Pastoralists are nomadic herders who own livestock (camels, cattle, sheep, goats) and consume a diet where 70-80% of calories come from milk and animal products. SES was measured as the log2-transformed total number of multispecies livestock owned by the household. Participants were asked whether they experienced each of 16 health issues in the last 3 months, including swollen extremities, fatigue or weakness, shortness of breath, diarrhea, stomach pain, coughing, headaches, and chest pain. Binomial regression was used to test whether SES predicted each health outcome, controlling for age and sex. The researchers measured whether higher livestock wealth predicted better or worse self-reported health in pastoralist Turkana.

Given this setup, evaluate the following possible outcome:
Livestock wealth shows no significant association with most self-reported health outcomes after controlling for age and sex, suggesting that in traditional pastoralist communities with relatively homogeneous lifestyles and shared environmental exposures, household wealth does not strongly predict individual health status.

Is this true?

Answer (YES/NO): NO